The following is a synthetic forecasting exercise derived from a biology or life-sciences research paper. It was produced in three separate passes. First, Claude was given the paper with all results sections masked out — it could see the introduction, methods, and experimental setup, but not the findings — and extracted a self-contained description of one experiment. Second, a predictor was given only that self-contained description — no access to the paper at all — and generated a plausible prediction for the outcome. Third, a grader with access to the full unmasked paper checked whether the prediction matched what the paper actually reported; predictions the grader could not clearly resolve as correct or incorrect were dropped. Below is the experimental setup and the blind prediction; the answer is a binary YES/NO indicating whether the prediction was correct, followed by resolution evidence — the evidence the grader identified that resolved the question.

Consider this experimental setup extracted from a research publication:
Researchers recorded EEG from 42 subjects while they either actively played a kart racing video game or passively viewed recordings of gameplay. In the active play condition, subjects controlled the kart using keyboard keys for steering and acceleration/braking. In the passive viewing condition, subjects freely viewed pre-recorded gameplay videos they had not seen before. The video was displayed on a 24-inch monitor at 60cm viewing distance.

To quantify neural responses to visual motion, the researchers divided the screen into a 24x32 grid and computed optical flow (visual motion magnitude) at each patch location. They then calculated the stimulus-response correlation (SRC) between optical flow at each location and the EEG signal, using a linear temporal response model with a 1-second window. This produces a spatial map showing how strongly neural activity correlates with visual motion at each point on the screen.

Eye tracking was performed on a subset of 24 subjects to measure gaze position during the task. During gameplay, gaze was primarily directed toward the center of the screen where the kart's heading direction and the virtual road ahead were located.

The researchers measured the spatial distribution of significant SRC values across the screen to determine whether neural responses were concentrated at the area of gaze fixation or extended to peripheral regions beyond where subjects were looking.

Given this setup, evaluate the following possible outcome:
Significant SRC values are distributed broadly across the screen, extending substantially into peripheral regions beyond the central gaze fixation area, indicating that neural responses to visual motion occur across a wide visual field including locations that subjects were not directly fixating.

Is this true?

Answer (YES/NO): YES